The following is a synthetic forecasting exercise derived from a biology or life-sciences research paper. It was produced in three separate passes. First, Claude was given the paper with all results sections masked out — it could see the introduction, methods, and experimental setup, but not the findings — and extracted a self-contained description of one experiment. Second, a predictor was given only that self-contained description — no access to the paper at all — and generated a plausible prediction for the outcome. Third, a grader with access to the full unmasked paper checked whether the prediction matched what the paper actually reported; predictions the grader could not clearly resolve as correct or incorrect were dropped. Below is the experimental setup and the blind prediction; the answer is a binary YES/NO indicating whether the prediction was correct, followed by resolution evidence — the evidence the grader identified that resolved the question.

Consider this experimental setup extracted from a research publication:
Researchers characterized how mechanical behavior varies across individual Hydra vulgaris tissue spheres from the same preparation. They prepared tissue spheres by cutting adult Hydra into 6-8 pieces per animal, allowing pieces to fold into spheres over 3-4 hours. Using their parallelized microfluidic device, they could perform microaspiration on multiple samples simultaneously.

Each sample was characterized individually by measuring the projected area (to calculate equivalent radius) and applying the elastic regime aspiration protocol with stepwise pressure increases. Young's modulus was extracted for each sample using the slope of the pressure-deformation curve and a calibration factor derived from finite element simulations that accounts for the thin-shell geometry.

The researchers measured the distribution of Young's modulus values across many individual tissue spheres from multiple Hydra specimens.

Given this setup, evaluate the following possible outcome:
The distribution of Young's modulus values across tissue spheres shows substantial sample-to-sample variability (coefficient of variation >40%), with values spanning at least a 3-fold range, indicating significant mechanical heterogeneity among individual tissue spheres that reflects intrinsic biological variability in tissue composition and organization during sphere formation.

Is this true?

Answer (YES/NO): YES